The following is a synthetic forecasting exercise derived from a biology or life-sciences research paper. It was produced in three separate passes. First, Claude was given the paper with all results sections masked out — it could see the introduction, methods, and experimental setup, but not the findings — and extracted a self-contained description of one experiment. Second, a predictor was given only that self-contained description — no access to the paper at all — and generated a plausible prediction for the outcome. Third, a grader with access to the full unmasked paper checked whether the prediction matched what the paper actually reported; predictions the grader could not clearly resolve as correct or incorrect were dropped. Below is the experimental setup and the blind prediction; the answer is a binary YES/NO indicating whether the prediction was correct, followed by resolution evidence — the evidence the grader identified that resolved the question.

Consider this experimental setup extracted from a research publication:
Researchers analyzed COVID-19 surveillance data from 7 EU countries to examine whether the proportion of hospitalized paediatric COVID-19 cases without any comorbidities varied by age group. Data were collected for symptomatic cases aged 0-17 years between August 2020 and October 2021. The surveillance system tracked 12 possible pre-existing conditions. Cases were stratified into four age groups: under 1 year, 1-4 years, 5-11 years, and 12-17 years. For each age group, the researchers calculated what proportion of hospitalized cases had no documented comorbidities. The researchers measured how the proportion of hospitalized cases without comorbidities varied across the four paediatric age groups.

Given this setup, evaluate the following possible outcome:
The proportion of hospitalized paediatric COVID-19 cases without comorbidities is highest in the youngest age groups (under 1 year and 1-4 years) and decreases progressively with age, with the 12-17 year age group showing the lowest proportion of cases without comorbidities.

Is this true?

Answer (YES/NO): YES